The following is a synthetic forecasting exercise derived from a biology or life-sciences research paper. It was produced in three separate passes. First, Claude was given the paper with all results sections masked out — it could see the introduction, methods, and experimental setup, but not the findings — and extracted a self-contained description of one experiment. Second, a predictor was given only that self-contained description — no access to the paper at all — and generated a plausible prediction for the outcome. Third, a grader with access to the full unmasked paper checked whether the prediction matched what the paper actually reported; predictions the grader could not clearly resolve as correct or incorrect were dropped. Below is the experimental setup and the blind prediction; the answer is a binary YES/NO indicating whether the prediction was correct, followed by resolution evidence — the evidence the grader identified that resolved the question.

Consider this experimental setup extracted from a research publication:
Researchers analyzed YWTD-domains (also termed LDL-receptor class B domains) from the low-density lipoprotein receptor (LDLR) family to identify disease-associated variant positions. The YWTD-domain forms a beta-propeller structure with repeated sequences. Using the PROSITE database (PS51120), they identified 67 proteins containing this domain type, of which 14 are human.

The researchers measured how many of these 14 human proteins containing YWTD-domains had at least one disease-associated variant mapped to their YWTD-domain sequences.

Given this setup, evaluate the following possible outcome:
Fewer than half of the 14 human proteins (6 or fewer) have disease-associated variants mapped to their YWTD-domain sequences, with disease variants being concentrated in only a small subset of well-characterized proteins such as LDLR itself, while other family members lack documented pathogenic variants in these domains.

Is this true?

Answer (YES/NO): YES